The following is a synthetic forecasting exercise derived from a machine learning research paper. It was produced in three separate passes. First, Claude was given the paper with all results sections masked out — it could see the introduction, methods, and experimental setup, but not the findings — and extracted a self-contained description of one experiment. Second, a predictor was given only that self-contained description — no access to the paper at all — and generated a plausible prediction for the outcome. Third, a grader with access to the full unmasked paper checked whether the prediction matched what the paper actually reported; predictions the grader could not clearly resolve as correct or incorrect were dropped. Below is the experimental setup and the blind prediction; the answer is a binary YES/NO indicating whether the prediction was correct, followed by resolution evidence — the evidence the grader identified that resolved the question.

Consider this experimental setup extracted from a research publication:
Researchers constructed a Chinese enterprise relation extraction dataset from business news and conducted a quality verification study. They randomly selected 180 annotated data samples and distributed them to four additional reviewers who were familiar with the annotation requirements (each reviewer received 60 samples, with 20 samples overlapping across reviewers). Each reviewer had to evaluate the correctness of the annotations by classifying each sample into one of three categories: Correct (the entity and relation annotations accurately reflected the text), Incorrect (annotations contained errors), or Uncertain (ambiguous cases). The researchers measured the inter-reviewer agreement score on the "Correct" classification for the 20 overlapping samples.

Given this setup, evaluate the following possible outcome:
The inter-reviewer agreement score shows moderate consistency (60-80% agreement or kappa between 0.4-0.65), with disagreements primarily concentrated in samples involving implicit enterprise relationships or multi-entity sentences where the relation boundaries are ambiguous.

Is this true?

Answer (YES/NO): NO